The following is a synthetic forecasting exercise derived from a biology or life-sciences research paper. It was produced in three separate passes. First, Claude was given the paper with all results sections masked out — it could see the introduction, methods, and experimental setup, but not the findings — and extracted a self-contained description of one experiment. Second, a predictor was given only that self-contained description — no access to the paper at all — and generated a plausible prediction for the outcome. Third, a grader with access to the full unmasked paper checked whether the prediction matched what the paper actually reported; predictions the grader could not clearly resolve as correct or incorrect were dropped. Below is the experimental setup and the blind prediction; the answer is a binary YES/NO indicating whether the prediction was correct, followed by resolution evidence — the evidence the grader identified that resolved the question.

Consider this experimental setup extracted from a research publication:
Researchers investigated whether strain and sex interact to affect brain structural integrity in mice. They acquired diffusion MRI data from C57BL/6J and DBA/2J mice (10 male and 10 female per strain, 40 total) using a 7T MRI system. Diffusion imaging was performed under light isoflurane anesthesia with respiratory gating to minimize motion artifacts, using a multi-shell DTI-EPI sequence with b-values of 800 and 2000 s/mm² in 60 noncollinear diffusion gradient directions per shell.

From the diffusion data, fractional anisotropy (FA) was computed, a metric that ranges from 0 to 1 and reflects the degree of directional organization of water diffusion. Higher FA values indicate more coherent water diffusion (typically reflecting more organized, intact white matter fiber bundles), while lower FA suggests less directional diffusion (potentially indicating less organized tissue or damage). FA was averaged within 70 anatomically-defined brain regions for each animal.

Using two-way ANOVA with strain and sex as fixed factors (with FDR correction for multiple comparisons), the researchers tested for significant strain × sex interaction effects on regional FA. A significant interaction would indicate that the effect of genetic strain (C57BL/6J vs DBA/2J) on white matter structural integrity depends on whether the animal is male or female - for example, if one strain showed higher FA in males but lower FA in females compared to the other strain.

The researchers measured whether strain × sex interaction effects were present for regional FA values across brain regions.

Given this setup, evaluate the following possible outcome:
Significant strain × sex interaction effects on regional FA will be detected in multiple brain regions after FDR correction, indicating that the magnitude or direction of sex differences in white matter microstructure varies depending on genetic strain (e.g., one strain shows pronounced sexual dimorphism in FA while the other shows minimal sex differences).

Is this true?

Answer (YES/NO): YES